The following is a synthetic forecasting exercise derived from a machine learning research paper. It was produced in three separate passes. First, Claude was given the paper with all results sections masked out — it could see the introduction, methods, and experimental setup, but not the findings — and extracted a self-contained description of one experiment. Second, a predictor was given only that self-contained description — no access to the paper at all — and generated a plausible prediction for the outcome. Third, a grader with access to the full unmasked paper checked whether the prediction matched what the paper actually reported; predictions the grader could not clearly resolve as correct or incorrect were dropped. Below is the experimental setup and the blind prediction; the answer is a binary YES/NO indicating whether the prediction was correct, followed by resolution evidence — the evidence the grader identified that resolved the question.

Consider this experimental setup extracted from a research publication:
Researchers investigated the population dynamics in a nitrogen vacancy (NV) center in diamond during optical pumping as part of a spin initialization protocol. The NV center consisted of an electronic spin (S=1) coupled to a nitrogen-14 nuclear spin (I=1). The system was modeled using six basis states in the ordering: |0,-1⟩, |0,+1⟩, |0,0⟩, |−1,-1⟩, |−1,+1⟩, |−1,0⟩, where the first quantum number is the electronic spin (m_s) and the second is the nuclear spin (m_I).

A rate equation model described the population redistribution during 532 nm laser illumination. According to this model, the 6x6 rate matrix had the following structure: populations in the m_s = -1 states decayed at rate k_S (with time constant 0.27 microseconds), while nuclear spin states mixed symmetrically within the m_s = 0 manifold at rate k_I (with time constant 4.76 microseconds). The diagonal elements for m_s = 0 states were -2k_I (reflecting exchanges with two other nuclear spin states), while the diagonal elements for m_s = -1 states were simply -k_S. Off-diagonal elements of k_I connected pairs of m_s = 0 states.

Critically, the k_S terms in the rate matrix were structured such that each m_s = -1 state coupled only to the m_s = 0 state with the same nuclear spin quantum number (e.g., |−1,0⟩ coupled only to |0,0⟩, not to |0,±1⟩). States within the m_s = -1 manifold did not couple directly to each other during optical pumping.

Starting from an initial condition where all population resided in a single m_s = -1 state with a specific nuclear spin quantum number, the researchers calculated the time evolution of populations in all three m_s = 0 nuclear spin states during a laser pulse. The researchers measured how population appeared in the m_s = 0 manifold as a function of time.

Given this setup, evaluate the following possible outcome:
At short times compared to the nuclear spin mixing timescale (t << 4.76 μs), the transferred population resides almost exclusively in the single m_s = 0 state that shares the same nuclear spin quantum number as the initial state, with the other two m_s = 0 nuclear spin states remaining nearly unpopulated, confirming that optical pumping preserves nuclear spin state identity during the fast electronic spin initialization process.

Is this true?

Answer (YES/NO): YES